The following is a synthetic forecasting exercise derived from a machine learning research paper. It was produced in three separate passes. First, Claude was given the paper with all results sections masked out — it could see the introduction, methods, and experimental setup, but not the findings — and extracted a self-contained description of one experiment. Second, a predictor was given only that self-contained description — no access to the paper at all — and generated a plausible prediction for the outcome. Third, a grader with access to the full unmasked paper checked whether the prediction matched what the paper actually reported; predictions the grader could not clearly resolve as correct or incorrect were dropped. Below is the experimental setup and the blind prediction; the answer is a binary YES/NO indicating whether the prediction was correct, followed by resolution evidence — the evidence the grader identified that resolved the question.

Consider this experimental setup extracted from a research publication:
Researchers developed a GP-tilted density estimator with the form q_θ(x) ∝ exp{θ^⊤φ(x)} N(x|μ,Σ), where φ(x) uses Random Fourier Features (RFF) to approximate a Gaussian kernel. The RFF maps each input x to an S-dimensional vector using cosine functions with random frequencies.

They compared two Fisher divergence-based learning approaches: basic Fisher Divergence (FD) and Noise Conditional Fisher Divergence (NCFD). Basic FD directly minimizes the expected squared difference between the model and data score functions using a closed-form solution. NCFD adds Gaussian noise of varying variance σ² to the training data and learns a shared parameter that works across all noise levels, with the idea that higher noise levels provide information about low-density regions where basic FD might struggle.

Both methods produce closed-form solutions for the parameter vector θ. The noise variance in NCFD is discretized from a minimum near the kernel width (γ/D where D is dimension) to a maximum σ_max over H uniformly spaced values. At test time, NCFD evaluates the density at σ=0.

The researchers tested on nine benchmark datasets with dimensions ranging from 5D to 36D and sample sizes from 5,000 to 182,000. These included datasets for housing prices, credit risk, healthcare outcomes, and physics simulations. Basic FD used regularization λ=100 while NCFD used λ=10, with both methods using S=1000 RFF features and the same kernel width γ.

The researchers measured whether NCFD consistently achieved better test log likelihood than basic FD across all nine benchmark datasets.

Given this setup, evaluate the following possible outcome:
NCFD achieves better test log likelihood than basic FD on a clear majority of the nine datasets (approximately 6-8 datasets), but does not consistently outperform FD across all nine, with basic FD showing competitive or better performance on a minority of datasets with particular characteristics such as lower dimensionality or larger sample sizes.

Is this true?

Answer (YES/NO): NO